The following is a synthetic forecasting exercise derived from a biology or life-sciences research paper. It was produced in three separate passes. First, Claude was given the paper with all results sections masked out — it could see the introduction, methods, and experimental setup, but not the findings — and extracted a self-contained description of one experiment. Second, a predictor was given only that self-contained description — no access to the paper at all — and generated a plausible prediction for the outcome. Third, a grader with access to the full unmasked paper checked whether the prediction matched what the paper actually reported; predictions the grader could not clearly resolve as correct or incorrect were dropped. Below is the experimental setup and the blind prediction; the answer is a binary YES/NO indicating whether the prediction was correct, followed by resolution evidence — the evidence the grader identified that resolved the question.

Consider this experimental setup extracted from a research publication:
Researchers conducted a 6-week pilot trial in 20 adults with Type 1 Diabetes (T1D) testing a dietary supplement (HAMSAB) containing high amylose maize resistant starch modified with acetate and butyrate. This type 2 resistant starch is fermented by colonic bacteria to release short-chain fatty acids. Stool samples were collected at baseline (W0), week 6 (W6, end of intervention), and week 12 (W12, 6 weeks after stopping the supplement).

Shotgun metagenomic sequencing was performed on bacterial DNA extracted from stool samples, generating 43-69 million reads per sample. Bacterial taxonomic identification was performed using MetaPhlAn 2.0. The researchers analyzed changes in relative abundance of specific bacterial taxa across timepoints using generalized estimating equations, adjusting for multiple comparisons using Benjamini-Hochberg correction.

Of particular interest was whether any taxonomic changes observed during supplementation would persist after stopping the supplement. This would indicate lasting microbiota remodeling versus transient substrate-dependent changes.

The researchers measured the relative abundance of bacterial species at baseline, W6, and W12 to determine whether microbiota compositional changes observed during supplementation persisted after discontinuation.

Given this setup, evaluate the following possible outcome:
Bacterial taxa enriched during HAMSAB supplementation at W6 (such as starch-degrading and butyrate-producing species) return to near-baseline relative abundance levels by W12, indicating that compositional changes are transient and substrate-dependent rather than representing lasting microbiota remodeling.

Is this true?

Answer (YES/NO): YES